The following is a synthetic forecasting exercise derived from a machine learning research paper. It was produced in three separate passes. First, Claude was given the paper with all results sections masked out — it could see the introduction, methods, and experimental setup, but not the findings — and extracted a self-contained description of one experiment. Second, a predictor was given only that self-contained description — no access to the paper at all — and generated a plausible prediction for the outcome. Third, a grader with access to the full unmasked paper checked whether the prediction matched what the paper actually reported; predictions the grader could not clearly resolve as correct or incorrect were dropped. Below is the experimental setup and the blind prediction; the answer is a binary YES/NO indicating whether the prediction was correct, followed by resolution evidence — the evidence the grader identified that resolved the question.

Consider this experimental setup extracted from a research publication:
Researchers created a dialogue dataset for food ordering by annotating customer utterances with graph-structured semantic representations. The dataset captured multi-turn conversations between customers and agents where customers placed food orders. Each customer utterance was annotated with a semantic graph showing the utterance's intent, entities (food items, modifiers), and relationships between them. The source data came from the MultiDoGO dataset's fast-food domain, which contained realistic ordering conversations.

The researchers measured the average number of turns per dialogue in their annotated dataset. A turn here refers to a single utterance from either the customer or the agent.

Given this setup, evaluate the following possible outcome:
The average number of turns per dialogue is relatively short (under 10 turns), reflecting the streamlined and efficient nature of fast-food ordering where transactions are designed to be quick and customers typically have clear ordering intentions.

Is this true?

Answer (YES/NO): NO